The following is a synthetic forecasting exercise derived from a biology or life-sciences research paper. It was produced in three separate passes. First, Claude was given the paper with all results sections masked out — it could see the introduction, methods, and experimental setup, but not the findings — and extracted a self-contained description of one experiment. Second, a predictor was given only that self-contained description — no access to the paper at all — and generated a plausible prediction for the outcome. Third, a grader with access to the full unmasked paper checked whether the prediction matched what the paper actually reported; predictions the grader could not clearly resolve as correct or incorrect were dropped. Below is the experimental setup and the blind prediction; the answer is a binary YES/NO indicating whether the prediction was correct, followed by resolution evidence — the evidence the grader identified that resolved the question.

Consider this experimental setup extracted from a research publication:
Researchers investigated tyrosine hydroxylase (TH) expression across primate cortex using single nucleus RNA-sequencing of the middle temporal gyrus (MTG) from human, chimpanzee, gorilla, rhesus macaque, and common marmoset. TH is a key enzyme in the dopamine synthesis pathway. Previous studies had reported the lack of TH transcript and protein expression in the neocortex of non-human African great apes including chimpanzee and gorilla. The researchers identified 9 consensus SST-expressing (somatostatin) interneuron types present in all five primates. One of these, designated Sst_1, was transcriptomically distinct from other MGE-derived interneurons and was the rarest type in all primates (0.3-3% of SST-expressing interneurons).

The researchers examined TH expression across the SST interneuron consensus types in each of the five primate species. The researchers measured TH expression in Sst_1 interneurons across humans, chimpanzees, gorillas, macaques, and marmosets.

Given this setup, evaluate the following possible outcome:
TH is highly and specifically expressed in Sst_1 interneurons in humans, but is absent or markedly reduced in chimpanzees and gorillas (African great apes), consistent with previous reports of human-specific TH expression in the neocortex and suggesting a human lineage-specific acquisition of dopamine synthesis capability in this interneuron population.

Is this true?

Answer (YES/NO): NO